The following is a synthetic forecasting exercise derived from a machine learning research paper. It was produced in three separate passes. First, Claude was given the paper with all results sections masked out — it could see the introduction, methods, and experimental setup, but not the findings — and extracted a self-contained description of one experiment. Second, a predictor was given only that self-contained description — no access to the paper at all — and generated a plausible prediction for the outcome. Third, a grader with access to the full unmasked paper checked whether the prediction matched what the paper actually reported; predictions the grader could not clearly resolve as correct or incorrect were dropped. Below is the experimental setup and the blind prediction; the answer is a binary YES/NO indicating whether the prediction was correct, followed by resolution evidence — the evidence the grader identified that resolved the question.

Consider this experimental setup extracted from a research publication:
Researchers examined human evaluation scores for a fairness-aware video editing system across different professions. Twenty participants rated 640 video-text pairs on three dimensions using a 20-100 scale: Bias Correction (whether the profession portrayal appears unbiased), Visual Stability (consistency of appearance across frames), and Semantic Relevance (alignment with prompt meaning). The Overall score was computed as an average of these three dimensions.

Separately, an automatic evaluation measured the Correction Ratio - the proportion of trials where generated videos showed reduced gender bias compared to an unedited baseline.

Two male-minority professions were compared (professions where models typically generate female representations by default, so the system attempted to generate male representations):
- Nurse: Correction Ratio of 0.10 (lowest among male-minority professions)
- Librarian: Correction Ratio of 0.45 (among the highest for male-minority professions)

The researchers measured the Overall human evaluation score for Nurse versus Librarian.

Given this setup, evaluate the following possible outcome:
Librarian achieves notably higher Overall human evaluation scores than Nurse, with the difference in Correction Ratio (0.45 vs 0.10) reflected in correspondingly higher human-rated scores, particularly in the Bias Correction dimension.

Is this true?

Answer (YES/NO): NO